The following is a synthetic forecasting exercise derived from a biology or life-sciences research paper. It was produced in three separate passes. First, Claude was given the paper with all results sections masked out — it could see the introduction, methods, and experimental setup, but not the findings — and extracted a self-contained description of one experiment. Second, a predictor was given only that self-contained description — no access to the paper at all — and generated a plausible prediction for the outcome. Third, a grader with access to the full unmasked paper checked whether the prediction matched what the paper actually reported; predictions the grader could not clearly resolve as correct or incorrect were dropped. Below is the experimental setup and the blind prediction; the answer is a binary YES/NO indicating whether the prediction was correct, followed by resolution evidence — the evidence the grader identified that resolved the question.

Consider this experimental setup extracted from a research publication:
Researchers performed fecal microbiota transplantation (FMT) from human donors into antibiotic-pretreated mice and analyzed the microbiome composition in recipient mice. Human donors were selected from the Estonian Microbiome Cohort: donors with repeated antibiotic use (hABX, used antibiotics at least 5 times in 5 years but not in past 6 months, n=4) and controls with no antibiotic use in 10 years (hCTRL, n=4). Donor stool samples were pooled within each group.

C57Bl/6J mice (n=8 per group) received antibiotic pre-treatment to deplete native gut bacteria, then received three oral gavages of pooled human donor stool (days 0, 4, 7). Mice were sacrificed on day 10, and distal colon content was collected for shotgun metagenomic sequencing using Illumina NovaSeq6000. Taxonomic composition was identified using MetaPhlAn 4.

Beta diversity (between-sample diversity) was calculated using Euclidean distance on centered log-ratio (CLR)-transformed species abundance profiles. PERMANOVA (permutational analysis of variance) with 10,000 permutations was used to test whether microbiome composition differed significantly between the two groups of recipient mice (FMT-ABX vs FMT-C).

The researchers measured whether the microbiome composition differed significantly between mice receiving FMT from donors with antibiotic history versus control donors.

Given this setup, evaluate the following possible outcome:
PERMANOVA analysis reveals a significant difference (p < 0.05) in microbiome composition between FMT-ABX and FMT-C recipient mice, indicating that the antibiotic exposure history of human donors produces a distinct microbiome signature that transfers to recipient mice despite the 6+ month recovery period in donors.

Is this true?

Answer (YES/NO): YES